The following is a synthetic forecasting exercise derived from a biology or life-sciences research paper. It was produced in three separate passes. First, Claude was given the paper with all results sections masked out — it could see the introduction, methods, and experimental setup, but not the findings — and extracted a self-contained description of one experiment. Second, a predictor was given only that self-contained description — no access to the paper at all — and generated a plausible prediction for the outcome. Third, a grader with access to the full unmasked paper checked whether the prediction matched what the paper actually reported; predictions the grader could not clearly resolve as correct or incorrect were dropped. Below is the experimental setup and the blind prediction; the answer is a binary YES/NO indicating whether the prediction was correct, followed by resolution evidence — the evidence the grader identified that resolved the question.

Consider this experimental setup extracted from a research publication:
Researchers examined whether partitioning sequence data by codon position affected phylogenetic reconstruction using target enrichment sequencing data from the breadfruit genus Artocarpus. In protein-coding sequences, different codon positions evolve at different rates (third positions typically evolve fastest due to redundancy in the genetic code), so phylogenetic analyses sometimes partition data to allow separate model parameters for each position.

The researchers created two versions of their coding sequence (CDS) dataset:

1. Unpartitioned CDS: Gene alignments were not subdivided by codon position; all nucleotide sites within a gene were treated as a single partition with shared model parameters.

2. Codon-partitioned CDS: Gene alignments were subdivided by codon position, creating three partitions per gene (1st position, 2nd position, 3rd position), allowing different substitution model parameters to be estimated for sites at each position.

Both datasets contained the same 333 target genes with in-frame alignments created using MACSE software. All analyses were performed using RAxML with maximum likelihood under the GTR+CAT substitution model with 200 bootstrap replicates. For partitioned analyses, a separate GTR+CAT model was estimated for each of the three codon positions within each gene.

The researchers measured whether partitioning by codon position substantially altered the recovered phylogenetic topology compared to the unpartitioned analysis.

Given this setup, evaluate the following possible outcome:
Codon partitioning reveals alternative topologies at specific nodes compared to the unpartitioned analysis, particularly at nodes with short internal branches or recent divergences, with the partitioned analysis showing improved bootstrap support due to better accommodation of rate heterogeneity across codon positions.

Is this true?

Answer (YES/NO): NO